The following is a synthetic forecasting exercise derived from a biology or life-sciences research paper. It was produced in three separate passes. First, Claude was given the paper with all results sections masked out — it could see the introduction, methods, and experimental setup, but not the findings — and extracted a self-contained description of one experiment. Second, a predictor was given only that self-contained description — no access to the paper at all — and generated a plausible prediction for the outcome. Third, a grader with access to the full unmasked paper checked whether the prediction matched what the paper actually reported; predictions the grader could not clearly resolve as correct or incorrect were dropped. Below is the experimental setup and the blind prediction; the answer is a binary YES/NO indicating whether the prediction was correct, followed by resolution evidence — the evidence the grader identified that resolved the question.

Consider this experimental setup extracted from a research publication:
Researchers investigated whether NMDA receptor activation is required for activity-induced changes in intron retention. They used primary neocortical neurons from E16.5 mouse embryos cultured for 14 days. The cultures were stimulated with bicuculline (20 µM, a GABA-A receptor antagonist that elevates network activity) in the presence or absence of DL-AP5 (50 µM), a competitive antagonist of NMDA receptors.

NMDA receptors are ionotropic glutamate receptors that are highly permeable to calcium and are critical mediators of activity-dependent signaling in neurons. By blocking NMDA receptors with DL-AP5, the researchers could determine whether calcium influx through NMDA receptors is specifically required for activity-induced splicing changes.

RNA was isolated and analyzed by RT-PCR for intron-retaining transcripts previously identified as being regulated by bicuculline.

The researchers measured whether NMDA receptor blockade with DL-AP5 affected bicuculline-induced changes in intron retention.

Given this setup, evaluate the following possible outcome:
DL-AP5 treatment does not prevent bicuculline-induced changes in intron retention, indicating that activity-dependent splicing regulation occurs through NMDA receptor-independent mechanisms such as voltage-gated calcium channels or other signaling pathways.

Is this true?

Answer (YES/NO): NO